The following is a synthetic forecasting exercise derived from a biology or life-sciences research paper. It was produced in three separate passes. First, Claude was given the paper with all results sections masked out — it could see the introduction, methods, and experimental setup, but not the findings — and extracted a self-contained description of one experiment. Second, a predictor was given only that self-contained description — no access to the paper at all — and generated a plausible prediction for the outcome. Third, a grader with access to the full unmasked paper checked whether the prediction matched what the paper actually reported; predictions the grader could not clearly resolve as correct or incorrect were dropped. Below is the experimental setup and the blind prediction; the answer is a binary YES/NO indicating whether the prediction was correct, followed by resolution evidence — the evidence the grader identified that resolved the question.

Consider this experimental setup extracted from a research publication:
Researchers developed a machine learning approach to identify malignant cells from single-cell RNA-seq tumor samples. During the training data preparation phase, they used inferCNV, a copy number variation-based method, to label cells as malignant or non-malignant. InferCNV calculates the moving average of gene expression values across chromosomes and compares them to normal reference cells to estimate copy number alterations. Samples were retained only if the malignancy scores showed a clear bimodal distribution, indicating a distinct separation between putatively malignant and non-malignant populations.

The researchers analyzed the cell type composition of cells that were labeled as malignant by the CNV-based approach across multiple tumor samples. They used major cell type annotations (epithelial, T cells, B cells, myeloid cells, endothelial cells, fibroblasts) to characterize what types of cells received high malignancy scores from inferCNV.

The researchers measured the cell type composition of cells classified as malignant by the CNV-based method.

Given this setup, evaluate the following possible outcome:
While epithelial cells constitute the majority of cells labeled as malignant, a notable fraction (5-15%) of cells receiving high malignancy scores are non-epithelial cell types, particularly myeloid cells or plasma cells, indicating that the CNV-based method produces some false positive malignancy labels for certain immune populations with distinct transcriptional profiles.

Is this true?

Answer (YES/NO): NO